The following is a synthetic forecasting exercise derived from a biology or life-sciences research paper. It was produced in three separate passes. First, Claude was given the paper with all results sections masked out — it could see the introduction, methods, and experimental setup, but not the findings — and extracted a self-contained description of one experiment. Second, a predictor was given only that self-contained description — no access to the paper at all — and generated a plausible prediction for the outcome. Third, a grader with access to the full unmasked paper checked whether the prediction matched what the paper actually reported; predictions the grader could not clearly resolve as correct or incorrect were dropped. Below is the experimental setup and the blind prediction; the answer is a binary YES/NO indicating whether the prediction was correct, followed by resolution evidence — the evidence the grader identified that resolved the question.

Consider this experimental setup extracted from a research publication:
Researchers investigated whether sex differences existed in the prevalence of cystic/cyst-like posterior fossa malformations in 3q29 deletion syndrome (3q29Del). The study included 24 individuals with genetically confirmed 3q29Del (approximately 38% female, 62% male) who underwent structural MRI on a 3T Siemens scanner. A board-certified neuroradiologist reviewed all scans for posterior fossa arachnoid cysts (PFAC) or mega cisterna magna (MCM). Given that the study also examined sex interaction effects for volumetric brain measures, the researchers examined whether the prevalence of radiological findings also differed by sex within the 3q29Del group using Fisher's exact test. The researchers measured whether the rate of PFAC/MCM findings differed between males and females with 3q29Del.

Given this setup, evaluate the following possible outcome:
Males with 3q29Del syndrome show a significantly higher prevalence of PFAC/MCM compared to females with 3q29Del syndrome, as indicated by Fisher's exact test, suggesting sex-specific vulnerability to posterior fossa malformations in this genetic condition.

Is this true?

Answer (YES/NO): NO